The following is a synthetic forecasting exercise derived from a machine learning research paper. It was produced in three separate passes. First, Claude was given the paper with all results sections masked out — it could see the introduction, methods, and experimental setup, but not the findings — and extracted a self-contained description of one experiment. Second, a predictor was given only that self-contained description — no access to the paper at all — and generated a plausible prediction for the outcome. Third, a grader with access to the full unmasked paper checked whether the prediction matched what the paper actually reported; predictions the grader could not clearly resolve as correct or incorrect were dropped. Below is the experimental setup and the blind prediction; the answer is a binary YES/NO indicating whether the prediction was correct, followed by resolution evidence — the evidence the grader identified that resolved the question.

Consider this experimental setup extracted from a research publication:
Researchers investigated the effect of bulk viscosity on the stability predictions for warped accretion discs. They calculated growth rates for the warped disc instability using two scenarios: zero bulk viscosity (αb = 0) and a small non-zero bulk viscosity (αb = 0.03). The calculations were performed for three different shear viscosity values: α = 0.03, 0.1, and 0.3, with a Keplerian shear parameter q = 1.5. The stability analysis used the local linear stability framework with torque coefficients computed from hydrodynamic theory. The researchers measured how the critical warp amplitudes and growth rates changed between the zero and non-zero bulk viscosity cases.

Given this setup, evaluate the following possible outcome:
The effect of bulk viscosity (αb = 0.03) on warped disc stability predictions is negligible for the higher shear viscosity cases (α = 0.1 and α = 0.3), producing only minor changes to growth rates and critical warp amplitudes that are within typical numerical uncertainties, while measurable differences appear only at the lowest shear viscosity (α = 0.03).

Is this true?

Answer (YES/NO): NO